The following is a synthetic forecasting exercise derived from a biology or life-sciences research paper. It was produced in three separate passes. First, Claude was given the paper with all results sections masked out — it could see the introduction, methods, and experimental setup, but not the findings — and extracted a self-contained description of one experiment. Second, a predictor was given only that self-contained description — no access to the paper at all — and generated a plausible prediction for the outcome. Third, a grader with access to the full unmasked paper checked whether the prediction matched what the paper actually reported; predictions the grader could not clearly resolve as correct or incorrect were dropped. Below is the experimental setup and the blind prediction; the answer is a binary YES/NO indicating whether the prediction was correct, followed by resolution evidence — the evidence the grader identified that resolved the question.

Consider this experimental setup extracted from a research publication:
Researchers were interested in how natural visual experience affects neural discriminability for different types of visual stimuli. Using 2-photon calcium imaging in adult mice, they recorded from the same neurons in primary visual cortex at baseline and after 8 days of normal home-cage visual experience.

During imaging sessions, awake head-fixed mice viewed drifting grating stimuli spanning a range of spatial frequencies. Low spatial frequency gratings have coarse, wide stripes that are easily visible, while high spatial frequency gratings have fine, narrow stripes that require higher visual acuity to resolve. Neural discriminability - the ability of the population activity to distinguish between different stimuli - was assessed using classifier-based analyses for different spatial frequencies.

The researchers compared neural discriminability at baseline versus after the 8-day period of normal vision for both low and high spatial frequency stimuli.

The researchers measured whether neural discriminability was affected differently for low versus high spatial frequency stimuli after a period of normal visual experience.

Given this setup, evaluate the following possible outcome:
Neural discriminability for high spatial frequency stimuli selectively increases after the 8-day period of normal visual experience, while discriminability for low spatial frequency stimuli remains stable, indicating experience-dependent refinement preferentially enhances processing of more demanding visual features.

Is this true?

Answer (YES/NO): NO